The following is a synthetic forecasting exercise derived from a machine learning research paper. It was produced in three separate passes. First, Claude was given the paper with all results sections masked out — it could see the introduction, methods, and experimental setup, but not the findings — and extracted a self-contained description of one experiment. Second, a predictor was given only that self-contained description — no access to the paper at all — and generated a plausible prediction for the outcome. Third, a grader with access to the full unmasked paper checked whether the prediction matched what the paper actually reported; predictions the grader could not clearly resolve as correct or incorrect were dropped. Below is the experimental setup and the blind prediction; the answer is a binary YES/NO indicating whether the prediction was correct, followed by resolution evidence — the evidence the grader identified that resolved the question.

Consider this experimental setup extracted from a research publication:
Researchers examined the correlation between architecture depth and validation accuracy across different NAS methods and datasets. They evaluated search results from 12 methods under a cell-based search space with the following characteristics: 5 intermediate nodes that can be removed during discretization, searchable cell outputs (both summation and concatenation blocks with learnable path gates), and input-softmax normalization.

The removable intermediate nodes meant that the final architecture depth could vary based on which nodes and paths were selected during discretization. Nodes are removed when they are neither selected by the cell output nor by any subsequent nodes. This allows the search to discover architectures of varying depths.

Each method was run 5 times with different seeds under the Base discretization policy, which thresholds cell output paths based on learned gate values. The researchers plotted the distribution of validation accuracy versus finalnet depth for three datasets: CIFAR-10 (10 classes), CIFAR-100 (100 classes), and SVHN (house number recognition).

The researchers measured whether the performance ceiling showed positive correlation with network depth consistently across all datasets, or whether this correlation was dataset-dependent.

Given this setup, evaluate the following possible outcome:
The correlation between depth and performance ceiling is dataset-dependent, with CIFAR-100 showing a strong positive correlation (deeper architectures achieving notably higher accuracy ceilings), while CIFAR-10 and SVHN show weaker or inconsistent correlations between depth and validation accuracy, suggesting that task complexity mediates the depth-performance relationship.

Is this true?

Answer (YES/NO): YES